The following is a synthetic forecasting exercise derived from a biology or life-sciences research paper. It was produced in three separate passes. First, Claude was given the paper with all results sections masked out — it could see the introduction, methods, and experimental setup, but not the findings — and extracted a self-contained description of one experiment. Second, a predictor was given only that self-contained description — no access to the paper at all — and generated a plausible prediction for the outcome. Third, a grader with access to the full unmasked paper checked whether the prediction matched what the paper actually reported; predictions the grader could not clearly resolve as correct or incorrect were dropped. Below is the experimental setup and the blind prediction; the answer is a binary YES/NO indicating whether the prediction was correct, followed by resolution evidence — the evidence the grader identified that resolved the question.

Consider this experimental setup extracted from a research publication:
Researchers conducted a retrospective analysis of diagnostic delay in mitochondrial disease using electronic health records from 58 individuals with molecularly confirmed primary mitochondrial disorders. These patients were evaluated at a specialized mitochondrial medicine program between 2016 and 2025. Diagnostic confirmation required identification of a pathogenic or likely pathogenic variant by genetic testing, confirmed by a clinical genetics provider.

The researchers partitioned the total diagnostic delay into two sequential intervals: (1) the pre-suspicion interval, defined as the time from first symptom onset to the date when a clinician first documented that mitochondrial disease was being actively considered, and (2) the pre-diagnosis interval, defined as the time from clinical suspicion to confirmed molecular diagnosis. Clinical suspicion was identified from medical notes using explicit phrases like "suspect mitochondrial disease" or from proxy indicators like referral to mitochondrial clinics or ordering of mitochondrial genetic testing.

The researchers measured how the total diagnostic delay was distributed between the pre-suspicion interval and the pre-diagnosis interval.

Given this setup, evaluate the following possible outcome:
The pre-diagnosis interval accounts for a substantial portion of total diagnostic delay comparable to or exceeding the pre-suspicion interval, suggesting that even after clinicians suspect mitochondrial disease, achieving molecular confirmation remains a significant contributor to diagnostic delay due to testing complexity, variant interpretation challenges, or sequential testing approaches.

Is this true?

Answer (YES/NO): NO